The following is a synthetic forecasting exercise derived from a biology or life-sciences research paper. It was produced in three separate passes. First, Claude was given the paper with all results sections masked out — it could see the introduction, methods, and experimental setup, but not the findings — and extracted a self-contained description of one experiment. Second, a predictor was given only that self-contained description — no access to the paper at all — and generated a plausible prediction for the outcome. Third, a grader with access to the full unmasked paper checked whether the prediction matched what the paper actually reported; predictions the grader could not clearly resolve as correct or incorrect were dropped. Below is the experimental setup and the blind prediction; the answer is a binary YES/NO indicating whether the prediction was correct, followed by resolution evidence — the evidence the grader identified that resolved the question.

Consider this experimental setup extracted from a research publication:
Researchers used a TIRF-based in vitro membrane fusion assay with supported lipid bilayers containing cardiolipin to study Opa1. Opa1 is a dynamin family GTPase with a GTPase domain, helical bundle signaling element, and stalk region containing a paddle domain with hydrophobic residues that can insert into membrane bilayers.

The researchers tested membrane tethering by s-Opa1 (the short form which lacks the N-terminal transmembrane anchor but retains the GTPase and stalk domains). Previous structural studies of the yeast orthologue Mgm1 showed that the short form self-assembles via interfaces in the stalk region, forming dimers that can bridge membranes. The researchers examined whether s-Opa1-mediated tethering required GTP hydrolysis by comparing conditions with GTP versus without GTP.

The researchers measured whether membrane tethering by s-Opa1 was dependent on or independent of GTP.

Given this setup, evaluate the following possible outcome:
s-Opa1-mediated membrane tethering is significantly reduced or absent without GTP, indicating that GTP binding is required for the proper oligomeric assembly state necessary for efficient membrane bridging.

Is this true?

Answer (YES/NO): NO